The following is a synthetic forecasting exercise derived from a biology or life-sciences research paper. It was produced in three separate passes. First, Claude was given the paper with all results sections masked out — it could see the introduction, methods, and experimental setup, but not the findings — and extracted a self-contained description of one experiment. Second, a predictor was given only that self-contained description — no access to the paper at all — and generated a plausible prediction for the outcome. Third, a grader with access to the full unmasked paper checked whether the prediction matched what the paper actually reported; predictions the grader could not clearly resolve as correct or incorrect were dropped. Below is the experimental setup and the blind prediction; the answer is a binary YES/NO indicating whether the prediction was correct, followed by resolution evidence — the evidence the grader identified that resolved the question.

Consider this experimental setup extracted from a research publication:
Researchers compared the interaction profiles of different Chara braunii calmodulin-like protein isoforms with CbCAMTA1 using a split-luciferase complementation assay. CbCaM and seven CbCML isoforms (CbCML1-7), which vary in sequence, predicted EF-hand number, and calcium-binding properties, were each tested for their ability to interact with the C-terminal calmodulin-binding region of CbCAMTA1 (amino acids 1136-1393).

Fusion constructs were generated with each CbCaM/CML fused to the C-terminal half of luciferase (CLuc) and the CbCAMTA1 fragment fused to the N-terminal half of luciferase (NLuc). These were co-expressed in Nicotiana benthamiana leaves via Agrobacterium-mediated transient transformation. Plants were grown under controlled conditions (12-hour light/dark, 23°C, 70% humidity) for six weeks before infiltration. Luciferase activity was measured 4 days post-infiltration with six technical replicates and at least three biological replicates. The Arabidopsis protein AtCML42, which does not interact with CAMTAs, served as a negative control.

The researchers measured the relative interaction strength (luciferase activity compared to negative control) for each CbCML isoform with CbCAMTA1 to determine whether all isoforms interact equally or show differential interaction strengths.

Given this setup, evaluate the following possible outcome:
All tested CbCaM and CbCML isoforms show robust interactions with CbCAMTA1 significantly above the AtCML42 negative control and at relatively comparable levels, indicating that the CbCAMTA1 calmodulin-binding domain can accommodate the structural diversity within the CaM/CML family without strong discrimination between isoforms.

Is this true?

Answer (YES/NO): NO